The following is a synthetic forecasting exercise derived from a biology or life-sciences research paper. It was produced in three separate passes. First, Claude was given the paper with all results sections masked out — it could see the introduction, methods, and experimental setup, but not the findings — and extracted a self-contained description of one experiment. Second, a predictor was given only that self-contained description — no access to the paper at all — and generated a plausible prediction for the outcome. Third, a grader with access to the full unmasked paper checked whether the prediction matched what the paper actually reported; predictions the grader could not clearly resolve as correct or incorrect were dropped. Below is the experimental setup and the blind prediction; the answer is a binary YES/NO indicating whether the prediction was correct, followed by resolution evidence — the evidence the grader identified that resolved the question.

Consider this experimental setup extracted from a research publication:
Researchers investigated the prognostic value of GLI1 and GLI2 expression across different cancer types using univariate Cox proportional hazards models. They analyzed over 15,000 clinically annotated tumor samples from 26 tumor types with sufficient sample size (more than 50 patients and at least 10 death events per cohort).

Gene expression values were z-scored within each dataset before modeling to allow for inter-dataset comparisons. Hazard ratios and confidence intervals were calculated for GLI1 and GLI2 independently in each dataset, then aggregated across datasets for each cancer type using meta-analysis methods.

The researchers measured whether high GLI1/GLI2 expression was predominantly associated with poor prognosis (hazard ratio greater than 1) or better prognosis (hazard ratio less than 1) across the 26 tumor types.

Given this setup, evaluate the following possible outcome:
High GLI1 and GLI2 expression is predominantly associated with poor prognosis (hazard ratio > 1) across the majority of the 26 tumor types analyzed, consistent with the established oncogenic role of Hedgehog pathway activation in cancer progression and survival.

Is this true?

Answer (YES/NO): NO